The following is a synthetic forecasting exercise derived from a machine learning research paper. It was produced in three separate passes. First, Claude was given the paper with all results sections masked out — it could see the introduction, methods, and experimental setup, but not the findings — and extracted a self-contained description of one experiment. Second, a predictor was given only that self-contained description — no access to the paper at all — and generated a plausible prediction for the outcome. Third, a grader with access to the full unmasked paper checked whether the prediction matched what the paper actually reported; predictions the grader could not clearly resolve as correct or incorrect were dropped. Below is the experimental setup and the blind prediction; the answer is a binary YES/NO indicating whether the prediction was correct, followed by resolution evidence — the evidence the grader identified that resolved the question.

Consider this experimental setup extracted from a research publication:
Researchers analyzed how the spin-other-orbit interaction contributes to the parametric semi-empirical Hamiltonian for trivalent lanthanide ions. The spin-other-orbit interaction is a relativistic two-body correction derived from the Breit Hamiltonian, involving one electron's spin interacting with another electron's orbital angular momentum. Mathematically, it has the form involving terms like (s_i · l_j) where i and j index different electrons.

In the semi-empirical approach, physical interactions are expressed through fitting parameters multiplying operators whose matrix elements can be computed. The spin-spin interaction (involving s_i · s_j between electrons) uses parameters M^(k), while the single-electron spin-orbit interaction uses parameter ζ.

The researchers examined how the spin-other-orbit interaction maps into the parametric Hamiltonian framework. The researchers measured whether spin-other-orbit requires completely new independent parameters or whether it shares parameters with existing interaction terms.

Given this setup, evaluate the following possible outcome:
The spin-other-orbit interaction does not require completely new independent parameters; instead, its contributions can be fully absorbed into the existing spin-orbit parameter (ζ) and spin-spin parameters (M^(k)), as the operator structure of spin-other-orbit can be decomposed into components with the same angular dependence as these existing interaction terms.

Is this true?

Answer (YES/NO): YES